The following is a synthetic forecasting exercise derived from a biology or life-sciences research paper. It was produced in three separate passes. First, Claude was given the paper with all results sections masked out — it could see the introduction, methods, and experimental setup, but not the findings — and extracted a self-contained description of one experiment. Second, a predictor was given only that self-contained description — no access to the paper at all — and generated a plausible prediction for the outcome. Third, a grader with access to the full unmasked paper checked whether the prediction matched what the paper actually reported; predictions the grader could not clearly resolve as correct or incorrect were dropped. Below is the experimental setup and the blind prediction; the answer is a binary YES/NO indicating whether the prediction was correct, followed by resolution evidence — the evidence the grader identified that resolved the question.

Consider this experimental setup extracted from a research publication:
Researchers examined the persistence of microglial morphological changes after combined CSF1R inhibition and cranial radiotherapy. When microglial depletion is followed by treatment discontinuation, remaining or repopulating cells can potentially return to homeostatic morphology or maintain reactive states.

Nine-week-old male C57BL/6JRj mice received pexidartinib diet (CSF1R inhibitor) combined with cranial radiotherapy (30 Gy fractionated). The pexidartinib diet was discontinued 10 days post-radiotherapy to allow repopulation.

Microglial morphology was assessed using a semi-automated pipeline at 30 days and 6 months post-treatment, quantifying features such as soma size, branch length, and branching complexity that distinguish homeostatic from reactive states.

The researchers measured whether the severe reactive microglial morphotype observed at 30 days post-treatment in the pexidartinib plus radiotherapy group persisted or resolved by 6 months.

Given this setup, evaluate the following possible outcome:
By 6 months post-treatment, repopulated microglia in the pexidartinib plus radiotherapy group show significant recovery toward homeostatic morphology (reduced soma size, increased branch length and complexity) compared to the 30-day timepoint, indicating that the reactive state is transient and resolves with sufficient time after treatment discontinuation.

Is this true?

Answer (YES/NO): NO